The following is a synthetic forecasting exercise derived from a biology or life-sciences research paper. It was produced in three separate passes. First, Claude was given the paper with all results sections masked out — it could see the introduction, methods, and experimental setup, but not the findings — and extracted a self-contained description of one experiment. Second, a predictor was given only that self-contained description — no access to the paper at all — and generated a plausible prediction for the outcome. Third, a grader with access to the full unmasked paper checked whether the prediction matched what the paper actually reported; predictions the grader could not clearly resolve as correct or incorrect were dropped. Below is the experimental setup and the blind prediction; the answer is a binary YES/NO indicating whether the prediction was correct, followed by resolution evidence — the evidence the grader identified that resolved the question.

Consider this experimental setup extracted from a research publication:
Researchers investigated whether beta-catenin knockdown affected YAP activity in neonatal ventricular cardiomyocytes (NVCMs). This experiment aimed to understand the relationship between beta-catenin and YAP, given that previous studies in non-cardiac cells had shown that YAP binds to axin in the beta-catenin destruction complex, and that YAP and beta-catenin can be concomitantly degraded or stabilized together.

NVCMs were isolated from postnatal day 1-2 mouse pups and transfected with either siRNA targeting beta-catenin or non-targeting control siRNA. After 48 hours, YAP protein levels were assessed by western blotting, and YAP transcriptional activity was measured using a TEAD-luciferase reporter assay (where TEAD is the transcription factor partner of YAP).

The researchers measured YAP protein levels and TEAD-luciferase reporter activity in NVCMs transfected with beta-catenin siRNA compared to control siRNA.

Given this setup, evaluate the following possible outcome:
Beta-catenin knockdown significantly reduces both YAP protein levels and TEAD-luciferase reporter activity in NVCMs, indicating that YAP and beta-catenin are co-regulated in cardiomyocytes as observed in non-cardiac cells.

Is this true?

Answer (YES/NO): NO